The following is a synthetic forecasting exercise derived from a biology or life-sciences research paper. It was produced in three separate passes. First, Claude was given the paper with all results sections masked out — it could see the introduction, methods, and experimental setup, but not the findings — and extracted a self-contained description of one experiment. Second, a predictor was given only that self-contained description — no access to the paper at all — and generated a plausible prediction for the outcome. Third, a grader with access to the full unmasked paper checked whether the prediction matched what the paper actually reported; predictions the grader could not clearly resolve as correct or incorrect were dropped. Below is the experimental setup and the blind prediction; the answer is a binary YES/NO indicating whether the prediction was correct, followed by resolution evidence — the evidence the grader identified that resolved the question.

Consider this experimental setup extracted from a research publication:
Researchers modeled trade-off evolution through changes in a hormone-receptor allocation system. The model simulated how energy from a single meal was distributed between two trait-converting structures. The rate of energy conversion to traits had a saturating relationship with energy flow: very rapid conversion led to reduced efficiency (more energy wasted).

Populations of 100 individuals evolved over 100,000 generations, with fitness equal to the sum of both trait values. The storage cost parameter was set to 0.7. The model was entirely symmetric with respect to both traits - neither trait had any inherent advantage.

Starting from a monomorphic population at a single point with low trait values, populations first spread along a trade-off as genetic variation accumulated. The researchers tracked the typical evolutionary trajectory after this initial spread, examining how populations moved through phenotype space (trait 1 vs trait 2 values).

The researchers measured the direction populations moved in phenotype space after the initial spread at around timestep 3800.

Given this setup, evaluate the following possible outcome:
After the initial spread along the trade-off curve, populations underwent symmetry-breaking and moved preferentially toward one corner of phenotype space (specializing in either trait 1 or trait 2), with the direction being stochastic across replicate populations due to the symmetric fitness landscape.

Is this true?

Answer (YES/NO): YES